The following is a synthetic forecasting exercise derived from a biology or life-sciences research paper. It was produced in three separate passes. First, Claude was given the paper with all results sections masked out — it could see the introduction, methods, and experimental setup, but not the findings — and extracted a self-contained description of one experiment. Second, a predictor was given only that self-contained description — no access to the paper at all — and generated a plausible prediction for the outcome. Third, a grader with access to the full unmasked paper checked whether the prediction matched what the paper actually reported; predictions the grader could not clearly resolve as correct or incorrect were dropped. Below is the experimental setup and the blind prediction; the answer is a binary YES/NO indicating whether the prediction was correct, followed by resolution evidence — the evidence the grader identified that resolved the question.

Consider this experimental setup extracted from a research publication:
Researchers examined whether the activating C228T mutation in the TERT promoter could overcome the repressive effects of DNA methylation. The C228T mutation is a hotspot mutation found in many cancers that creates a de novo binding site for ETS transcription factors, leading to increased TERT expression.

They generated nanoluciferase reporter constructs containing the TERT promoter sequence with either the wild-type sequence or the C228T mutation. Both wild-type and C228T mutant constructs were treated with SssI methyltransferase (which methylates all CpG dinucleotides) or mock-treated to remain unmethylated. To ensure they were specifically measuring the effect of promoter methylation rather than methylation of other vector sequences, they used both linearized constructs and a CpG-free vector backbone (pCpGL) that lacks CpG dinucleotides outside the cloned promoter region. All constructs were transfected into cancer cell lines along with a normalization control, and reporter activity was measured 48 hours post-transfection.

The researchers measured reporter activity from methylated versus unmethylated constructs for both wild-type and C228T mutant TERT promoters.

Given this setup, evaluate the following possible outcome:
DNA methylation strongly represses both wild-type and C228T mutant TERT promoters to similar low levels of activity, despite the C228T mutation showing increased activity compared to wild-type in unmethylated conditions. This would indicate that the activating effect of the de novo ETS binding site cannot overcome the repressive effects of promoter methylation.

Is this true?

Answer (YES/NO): YES